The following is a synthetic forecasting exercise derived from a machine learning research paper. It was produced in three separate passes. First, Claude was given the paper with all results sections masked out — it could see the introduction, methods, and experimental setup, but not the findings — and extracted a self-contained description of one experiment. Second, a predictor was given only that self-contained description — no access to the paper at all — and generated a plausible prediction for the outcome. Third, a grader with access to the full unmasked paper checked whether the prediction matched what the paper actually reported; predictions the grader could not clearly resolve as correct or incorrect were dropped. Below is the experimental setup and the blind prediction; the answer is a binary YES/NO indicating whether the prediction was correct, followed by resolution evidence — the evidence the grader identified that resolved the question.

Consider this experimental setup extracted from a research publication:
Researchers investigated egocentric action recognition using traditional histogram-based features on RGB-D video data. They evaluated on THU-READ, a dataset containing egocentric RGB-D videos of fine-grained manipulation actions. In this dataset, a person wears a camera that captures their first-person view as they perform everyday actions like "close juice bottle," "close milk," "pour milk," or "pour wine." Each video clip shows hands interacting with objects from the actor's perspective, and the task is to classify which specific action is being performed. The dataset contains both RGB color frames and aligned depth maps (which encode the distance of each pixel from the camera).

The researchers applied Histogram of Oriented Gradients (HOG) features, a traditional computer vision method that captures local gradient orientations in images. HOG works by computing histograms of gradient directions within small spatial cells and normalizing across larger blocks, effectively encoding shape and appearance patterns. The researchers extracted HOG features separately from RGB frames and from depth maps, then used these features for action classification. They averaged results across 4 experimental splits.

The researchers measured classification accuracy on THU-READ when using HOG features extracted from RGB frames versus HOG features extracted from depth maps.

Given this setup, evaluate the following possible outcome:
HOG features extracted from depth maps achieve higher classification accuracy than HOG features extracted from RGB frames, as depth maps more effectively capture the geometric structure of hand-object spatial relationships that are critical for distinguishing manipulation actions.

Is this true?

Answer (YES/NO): YES